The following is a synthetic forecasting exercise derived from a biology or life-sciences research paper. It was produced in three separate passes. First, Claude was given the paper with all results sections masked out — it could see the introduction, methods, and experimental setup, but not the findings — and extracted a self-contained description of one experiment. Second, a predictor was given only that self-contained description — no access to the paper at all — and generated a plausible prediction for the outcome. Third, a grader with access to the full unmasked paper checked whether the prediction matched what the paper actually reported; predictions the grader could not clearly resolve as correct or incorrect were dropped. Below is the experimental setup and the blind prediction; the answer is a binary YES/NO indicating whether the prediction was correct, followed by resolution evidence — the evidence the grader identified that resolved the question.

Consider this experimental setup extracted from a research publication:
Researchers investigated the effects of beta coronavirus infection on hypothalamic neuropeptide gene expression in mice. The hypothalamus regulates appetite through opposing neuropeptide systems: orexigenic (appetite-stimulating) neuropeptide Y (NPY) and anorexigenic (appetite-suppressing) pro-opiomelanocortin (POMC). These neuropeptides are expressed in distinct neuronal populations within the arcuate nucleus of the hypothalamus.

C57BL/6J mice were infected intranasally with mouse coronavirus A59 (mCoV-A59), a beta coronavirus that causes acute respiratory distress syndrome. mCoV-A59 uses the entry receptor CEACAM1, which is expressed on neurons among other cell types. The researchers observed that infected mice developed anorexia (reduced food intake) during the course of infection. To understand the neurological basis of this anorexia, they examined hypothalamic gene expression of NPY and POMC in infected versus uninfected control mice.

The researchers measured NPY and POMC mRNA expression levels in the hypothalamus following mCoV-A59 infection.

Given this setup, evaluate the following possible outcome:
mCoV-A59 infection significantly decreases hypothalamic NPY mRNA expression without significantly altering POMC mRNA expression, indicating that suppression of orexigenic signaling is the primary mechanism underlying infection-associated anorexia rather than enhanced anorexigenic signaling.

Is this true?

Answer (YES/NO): NO